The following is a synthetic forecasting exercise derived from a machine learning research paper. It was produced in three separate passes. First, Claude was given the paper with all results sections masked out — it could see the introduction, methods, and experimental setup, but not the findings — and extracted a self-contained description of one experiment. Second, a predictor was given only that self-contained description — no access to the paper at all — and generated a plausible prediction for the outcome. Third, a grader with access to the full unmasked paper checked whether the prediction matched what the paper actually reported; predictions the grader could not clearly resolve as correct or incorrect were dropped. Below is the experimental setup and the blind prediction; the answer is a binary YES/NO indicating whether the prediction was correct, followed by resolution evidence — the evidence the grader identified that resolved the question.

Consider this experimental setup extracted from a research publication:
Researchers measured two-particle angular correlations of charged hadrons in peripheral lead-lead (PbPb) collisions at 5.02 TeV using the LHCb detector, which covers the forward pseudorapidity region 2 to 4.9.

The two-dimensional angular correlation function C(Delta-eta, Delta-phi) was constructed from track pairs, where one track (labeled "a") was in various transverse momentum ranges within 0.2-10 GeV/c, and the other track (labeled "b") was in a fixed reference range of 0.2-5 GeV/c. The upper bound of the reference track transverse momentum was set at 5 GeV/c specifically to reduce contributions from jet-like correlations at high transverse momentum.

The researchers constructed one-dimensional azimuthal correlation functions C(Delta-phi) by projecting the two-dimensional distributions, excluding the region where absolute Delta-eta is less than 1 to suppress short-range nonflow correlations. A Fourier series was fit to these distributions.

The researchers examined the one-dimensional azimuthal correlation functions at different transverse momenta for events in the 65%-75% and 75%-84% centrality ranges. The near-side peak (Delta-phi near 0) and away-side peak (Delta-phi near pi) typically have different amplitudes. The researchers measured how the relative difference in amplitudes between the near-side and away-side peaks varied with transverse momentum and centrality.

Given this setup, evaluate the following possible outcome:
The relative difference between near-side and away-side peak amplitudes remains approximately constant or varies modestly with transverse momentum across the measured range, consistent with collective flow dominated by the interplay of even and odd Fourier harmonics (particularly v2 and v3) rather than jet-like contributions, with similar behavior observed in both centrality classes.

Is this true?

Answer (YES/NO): NO